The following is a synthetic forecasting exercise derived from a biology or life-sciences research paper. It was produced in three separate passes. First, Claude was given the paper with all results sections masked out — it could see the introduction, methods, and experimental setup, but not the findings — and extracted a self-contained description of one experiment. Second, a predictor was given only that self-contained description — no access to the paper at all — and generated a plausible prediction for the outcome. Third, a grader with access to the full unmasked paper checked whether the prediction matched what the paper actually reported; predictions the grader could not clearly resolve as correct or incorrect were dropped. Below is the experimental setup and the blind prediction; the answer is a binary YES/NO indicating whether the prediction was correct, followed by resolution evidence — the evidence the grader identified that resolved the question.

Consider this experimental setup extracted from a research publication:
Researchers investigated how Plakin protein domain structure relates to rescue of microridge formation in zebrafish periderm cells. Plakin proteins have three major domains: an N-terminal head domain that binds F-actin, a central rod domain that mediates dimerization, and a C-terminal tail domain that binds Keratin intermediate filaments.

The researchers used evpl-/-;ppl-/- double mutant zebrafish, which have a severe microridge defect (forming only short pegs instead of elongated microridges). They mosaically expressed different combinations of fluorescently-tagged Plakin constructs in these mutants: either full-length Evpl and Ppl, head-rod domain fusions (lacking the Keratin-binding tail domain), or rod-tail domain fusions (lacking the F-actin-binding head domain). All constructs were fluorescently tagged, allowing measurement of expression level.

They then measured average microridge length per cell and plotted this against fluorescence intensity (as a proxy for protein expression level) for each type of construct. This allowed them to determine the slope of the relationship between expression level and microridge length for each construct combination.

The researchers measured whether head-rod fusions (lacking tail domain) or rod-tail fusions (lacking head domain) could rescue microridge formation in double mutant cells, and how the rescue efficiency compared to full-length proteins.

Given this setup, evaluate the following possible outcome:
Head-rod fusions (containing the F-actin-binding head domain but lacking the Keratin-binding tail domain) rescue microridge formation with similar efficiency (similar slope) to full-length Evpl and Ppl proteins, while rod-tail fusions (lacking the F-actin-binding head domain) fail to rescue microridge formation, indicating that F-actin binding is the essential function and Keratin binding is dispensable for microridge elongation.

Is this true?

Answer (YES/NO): NO